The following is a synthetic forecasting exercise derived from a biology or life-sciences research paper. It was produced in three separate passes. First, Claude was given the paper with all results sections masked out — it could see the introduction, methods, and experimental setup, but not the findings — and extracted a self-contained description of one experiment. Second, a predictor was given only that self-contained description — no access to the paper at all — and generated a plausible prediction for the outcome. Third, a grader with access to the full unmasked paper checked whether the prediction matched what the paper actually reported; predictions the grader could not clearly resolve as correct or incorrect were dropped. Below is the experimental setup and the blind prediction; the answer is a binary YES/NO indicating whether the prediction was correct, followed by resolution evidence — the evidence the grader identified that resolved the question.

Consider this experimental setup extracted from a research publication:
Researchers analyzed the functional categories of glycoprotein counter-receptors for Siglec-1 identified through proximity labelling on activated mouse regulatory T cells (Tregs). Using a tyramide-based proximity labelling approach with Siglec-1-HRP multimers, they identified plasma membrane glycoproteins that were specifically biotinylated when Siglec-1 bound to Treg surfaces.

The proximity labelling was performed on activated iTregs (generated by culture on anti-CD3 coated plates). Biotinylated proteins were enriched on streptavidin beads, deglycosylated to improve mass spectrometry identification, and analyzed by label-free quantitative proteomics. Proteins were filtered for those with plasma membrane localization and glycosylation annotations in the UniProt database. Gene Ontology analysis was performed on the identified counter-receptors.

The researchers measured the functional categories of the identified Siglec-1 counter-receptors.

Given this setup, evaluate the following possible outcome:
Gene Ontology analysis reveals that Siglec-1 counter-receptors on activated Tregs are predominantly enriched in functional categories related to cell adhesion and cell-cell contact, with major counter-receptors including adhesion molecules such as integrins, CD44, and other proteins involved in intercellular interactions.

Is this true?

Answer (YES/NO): NO